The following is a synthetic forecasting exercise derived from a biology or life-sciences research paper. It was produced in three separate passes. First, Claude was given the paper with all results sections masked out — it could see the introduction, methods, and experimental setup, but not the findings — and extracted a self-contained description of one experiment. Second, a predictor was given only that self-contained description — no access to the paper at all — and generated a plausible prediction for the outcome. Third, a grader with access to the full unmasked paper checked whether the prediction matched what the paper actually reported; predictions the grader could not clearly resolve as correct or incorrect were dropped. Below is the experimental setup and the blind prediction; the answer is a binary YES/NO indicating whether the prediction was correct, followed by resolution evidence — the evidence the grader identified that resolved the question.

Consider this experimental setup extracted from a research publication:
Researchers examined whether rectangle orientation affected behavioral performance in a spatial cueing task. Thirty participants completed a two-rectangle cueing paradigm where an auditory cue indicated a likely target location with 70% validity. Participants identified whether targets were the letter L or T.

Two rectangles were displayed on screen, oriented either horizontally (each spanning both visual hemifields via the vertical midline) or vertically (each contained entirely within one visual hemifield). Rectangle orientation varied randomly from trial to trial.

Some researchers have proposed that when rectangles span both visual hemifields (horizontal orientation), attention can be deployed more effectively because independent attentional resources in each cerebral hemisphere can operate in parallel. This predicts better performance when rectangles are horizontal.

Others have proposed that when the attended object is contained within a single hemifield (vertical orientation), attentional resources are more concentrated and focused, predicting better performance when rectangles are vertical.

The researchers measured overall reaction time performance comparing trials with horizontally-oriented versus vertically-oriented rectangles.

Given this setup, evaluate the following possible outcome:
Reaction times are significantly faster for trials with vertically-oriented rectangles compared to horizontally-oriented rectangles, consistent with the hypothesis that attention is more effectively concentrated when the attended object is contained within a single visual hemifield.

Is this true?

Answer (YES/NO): NO